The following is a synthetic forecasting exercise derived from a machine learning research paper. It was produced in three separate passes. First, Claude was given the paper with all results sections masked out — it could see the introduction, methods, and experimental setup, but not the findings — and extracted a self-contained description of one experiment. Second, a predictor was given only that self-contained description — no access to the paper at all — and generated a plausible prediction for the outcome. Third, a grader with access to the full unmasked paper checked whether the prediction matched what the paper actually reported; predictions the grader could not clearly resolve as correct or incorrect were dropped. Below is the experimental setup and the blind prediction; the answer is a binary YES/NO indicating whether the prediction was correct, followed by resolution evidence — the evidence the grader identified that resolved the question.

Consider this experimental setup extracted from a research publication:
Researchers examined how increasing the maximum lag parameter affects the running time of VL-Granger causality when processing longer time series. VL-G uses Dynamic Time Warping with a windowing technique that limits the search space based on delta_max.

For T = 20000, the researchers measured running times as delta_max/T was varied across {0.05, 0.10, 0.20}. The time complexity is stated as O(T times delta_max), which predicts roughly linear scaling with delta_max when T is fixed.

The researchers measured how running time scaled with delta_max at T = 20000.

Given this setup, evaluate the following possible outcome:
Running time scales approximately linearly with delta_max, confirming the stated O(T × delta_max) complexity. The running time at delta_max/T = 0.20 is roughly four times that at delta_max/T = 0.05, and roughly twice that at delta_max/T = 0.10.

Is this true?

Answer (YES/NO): NO